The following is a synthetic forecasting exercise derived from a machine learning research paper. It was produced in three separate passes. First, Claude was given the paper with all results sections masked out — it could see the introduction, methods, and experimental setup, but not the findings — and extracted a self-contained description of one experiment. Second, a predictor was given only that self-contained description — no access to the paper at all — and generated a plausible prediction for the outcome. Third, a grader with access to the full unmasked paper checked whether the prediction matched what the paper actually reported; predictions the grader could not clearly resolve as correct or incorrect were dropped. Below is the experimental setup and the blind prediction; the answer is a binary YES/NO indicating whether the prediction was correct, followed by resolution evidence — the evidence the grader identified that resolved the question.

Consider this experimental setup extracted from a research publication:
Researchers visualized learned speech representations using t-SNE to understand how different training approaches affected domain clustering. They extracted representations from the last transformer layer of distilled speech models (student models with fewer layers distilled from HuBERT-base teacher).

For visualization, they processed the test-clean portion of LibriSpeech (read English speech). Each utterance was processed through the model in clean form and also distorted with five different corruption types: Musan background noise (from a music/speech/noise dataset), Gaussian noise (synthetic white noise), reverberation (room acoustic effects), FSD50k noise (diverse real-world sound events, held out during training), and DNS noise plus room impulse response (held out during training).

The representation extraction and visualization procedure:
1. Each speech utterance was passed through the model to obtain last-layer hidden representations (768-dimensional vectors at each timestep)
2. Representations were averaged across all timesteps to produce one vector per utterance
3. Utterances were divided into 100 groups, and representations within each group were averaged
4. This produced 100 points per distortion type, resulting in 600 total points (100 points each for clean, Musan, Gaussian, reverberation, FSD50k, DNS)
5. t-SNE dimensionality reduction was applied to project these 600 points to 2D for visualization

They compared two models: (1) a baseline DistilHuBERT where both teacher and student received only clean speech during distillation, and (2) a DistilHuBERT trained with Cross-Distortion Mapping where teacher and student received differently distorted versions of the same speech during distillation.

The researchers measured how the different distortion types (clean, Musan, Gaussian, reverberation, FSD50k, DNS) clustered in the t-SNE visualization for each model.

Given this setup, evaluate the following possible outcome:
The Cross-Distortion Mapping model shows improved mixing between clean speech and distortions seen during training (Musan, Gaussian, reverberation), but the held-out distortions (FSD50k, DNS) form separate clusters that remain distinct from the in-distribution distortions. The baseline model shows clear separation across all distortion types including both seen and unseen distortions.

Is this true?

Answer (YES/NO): NO